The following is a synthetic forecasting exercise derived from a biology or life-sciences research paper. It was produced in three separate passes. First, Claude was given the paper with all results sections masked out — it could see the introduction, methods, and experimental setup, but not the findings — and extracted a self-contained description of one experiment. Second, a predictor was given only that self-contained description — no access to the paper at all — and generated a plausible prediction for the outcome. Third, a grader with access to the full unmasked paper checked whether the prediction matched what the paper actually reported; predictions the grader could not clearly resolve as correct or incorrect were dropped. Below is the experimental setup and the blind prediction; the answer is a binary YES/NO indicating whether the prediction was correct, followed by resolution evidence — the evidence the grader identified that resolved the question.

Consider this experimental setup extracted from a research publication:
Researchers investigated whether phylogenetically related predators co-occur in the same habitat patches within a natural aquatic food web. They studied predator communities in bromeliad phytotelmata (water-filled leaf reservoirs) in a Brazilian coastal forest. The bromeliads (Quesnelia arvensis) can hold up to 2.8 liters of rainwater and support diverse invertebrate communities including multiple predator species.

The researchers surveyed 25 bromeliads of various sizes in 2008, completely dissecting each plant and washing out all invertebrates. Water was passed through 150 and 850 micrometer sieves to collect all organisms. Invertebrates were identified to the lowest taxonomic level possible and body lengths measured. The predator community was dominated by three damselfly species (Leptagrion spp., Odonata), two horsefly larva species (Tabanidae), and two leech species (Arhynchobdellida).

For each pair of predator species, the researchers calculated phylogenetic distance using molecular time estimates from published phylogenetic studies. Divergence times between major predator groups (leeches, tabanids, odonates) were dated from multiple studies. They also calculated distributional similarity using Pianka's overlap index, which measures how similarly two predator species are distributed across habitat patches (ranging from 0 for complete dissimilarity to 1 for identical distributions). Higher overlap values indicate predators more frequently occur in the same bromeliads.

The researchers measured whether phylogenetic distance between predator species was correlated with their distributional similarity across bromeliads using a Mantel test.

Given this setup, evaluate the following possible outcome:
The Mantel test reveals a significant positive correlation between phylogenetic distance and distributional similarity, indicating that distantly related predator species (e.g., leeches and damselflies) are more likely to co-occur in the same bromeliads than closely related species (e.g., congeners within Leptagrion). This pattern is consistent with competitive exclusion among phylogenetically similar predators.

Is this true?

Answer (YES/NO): NO